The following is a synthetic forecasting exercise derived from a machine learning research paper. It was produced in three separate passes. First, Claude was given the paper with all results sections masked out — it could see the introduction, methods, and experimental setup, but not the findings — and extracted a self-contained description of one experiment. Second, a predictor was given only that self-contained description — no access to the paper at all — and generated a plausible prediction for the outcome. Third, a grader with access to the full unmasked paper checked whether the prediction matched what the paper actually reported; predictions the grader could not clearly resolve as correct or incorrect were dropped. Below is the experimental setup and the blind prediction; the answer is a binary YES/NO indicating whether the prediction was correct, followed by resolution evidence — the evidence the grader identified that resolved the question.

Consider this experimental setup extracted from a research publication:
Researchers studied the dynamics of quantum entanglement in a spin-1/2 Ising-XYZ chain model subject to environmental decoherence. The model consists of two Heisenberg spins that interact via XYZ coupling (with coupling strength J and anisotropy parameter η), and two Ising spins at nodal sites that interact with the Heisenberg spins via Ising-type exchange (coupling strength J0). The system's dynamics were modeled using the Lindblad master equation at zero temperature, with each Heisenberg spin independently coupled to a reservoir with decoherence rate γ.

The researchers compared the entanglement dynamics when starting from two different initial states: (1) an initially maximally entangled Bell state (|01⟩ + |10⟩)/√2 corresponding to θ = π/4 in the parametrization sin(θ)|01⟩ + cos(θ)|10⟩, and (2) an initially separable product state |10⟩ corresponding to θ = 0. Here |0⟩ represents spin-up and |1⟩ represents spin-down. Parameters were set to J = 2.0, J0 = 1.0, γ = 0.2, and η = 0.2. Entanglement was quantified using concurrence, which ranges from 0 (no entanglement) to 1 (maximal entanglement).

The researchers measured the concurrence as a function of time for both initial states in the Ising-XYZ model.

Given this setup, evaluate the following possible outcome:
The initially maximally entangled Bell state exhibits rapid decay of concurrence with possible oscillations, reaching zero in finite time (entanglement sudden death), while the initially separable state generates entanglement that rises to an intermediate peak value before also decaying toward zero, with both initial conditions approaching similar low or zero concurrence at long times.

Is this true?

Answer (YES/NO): NO